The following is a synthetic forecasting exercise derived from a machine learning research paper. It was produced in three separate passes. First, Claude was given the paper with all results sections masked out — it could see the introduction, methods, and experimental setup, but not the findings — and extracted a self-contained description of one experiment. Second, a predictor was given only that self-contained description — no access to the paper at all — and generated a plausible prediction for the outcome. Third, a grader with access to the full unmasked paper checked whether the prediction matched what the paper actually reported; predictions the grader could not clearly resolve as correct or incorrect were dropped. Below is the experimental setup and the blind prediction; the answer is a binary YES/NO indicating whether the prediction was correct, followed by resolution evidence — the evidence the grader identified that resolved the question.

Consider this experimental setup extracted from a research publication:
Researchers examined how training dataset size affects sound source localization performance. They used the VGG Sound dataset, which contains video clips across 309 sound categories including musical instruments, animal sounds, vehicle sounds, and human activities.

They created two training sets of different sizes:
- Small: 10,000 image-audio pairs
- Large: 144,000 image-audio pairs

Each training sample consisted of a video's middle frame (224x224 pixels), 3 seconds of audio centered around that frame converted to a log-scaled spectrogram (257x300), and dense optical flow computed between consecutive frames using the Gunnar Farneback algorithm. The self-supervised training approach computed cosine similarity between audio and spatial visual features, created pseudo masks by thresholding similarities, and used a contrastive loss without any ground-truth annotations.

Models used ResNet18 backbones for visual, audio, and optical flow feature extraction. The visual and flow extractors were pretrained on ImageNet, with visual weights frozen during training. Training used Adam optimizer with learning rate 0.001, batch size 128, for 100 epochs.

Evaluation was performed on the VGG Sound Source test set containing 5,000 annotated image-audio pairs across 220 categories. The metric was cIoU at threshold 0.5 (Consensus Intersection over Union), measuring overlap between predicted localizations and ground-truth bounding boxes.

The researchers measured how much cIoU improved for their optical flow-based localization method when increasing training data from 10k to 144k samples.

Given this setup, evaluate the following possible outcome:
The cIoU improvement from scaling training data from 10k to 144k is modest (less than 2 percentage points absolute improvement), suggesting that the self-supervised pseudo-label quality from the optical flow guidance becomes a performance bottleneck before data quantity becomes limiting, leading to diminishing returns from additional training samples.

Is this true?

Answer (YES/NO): YES